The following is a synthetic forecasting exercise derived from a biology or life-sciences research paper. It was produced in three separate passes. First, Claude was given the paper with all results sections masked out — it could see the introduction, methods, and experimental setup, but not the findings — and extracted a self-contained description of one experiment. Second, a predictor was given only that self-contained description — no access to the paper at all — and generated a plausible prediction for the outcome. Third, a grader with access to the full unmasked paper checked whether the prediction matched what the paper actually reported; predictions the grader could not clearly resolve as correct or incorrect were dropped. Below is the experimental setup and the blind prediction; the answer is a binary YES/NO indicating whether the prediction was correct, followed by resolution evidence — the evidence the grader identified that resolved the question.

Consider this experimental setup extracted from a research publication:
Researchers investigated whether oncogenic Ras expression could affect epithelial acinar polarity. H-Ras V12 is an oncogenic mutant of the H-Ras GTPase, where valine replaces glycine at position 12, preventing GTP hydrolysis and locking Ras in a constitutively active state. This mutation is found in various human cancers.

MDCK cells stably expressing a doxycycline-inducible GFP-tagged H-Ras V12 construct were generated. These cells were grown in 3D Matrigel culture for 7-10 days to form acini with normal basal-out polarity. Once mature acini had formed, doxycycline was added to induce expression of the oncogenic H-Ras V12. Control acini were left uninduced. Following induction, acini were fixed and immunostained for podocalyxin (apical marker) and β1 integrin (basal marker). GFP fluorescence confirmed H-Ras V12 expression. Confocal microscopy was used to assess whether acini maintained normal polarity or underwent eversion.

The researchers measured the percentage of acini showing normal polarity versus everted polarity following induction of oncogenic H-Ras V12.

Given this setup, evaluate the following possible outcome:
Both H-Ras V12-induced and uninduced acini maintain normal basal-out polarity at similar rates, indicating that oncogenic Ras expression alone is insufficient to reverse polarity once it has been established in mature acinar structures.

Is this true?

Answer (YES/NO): NO